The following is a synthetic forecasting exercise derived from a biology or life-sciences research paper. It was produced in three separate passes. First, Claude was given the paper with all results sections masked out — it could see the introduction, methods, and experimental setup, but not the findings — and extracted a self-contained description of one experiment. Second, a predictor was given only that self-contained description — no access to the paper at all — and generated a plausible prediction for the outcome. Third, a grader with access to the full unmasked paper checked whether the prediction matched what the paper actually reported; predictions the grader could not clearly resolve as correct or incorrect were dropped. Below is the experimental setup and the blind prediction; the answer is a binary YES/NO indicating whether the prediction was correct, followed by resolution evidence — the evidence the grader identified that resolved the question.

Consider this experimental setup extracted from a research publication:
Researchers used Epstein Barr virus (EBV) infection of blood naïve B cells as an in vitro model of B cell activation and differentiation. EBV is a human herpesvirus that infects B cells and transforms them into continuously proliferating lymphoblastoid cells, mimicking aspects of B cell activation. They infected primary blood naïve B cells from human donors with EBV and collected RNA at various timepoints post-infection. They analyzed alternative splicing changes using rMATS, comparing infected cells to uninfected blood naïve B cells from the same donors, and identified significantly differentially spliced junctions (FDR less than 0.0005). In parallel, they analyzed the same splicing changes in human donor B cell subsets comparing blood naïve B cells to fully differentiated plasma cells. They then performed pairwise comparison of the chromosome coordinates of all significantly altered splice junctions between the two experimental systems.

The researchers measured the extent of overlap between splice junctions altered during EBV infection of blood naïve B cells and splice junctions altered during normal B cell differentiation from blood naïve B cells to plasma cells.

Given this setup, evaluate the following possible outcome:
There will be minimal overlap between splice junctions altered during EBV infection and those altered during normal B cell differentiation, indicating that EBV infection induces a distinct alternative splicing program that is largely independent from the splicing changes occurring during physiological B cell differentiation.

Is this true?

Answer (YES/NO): NO